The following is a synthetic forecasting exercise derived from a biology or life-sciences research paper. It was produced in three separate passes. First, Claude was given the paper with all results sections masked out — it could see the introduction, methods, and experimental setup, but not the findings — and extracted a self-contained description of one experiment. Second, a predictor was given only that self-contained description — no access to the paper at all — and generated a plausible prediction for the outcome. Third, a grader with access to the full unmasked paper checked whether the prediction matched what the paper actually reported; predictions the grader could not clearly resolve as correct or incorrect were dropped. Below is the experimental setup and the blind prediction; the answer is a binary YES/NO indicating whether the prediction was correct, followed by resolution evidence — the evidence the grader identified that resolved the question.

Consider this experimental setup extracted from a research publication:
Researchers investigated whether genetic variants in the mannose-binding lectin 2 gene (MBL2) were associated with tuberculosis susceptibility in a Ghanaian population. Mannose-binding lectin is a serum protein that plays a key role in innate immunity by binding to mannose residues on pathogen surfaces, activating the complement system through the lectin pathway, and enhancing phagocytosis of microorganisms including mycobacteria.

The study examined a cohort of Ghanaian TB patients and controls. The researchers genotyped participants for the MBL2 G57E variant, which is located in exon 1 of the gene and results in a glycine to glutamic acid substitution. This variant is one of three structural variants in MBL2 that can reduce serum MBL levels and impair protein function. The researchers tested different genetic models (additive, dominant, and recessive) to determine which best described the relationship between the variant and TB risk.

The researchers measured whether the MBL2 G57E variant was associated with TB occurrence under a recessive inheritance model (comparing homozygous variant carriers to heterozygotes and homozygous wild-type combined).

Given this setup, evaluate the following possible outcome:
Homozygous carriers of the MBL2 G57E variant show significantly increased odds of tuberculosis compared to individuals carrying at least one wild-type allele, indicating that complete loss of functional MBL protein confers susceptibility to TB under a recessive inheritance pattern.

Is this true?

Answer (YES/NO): NO